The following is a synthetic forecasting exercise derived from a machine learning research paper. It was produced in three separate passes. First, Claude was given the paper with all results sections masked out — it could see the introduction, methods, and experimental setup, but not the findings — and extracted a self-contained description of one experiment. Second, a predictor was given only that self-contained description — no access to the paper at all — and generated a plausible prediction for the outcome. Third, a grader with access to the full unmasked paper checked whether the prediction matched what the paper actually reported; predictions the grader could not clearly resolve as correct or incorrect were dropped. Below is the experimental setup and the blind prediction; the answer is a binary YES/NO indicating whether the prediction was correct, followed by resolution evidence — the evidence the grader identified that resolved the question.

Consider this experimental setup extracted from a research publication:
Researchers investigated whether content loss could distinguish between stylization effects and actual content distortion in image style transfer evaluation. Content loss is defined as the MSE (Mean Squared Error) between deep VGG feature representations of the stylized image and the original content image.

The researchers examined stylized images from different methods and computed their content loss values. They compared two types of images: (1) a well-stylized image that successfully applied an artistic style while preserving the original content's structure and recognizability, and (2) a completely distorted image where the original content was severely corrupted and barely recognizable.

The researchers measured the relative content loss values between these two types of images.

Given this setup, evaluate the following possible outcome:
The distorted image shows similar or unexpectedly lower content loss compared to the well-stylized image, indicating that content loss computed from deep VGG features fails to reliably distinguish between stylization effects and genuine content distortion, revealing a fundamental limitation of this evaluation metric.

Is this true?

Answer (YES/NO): YES